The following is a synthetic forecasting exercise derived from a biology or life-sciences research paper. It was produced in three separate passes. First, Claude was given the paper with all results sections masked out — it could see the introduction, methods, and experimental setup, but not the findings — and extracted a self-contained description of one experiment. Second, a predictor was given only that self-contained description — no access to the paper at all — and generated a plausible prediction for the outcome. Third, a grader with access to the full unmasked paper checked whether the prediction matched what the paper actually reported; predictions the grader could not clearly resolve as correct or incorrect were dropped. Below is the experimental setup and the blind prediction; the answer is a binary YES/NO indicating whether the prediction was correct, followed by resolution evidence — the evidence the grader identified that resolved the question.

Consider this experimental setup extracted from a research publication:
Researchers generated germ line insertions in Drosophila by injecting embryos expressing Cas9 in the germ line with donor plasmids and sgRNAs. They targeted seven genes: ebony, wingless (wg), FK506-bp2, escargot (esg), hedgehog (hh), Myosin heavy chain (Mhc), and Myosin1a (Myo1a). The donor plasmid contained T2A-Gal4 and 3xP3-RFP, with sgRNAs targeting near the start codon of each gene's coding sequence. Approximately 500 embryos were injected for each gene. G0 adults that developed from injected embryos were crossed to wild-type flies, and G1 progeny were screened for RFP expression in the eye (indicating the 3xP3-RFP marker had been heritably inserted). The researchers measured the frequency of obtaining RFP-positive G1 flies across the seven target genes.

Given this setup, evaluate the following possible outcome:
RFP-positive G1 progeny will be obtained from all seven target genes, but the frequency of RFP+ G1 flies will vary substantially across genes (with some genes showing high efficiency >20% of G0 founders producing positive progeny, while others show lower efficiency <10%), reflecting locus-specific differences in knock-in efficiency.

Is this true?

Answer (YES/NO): NO